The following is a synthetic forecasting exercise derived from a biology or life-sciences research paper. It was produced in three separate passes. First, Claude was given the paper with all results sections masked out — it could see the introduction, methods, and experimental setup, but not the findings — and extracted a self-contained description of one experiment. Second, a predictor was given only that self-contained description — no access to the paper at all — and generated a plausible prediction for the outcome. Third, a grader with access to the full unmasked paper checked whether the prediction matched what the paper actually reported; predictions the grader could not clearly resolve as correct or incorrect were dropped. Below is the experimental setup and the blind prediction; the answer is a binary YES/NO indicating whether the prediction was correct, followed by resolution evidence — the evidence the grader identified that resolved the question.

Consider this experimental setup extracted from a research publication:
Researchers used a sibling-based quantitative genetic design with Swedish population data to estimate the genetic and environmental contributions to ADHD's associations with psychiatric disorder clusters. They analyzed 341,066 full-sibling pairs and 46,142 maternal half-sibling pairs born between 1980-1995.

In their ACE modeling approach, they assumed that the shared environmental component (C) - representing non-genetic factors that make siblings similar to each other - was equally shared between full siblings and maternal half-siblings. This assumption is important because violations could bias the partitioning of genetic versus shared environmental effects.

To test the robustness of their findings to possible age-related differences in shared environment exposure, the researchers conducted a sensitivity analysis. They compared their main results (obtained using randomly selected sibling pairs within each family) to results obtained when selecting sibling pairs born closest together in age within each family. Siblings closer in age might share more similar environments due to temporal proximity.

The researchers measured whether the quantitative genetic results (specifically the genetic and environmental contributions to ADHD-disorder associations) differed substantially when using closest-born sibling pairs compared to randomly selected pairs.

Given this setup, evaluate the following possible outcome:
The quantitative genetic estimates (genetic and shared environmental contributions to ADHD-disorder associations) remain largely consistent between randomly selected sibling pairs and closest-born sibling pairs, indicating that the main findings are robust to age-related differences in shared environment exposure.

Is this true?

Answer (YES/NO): YES